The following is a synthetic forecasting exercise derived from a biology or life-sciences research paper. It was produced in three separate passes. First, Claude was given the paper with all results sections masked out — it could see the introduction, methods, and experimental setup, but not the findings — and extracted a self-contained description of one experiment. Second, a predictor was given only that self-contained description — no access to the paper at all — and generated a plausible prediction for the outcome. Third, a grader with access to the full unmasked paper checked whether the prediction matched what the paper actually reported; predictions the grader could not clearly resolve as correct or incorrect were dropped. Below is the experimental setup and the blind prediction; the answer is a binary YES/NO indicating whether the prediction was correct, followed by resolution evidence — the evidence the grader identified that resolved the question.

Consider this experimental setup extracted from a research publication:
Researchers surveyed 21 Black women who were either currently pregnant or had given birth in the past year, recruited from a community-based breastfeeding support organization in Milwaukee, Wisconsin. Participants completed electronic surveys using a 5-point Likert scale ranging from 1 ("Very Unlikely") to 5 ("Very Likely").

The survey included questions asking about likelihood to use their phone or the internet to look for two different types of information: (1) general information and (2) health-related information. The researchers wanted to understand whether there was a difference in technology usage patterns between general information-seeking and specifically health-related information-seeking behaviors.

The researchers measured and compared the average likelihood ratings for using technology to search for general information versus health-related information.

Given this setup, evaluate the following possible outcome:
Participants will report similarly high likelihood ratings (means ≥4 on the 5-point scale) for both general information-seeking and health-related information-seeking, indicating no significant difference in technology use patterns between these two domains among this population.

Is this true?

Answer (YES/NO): YES